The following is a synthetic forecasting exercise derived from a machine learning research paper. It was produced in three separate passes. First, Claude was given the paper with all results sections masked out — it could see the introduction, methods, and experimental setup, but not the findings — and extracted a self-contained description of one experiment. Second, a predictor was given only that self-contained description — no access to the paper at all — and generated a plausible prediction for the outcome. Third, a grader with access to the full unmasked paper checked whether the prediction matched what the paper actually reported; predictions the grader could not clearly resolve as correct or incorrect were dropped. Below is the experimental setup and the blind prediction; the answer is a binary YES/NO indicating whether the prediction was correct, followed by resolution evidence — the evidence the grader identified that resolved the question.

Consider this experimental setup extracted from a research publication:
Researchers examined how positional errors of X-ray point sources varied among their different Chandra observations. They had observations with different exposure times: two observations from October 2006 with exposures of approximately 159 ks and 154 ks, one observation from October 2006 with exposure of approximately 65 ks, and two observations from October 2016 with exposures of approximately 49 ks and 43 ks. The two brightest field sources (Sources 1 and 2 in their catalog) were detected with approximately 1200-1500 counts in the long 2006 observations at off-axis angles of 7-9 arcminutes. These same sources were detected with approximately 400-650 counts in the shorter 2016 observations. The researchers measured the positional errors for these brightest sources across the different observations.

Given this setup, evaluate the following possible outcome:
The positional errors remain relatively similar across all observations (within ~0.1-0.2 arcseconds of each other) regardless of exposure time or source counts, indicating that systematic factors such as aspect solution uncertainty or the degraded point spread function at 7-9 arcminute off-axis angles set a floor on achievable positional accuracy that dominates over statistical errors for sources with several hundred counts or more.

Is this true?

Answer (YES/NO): NO